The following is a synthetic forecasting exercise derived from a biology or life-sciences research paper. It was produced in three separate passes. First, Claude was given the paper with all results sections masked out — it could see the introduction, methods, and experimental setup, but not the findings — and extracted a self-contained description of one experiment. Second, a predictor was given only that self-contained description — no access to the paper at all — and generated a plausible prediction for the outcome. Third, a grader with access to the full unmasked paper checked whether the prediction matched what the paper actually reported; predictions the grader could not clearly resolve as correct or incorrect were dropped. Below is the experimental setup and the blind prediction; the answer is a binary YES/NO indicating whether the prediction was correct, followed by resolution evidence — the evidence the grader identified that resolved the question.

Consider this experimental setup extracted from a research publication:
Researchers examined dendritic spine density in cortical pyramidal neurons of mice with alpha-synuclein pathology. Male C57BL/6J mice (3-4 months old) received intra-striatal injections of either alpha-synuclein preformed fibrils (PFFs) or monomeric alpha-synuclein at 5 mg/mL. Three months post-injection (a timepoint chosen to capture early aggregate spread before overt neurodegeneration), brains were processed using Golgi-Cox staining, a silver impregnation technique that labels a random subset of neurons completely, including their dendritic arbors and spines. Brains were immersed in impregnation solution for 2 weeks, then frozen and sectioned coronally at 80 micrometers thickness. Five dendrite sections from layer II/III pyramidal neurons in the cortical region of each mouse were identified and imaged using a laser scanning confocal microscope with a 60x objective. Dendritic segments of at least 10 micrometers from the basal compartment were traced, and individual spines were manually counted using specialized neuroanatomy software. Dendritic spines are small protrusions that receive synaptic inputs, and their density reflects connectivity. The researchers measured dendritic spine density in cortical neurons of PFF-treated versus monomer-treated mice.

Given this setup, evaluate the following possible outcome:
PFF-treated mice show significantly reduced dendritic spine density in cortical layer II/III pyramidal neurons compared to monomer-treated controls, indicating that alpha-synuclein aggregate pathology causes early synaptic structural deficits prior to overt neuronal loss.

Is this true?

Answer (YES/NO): NO